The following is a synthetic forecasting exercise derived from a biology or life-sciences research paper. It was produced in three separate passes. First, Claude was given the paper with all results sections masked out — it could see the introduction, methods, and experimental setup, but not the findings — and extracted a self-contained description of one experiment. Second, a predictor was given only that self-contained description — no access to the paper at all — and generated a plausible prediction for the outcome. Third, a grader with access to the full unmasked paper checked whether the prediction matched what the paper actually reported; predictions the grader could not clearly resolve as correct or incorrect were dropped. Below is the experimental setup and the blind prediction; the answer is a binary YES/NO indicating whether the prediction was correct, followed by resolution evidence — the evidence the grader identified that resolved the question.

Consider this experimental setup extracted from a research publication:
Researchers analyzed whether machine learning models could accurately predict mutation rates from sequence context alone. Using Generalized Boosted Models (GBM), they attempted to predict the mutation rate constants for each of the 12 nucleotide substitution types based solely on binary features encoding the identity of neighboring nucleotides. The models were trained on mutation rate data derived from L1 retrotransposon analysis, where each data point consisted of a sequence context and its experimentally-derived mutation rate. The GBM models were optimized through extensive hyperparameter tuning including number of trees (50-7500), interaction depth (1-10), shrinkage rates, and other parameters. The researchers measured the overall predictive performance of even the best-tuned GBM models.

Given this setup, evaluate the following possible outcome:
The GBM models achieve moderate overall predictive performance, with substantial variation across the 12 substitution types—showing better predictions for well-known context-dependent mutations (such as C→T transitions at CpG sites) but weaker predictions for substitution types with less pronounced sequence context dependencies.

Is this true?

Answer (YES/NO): NO